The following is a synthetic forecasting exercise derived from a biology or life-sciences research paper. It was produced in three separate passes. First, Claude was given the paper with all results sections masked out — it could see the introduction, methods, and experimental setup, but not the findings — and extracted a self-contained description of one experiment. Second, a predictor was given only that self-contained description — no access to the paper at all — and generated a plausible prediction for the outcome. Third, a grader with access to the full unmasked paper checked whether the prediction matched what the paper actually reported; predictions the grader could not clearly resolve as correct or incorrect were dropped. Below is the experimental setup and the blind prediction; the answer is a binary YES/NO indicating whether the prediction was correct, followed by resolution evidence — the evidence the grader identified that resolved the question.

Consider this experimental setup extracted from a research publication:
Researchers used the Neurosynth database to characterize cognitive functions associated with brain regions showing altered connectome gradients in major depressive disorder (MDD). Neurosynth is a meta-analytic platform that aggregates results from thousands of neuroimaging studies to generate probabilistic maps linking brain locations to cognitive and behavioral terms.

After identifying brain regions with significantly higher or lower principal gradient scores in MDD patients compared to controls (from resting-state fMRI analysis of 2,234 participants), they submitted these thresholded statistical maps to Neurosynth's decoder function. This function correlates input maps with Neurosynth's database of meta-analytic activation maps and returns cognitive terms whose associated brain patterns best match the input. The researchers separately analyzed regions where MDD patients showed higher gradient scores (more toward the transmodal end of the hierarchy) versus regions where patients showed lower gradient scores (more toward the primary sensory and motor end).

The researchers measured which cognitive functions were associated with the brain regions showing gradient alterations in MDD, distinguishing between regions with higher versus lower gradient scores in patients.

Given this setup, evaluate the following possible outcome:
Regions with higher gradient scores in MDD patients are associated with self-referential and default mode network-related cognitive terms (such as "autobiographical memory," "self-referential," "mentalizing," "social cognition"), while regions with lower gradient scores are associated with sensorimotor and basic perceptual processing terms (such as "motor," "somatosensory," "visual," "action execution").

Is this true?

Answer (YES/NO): NO